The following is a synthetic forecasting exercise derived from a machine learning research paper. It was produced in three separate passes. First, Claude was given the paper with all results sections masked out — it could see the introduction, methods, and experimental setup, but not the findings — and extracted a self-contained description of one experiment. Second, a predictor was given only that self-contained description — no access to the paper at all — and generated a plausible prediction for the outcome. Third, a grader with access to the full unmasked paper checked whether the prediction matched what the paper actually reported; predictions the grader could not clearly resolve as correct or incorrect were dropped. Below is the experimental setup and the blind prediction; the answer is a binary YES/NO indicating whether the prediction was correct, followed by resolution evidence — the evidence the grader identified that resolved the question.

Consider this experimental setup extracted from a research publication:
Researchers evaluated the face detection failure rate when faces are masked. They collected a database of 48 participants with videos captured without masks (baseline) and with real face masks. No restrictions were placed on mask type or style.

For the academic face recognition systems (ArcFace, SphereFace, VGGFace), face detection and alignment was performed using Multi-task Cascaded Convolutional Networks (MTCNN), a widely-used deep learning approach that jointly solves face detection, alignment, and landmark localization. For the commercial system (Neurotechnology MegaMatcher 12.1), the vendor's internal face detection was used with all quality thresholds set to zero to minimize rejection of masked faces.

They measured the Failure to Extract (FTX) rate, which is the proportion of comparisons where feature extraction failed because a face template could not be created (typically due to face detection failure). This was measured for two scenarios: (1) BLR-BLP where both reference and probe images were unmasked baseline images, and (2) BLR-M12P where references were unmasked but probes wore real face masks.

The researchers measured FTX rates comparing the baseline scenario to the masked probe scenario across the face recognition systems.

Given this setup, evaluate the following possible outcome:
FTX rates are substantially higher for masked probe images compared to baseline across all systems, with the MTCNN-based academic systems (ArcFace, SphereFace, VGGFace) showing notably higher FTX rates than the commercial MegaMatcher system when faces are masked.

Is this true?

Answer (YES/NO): NO